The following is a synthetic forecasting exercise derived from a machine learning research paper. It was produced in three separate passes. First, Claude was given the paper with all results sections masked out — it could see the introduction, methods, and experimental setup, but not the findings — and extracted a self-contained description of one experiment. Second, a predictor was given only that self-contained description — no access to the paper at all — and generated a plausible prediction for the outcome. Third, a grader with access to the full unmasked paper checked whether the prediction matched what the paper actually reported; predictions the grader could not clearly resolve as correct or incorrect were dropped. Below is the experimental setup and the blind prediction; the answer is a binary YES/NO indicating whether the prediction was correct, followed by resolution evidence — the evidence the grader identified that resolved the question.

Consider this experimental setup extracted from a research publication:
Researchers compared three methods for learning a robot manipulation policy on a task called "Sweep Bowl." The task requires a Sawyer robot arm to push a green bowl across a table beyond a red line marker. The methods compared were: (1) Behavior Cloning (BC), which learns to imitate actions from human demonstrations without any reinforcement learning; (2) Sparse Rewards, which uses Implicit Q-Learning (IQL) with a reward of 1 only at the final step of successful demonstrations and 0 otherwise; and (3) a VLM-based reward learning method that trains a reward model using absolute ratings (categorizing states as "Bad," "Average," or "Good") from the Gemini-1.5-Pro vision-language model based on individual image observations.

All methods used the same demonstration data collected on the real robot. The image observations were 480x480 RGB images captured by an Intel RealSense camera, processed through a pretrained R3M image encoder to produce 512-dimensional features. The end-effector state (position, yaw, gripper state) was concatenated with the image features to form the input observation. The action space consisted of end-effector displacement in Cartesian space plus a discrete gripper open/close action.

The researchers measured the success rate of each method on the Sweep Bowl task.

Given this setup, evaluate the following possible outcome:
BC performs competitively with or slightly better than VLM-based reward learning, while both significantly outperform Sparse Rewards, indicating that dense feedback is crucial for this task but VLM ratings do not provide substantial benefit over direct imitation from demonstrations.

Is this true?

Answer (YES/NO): NO